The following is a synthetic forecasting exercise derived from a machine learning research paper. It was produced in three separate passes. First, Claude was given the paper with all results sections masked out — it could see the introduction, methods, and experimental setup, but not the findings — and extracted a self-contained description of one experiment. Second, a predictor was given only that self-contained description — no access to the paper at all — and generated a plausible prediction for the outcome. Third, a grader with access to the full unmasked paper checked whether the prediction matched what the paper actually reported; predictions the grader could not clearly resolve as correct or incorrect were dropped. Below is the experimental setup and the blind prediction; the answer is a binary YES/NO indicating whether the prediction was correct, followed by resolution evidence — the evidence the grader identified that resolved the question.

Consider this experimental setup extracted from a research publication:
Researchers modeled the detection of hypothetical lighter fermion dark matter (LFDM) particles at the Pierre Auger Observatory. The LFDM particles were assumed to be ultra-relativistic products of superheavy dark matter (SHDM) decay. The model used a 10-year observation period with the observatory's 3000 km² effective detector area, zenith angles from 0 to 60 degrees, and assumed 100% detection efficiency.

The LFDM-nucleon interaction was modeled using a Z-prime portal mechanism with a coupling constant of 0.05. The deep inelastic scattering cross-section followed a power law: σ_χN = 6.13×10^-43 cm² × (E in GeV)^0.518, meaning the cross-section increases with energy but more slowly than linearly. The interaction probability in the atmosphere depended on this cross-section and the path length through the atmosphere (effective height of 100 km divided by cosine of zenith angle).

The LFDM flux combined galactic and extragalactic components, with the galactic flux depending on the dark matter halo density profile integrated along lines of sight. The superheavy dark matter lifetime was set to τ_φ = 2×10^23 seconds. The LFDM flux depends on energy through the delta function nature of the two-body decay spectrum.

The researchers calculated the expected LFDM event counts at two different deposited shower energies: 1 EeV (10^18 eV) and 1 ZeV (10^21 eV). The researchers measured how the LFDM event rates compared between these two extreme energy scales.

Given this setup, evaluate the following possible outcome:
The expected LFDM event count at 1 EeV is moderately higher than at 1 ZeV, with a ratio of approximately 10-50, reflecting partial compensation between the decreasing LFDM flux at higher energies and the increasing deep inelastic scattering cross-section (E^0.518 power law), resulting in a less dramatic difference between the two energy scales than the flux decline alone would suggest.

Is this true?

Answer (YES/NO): NO